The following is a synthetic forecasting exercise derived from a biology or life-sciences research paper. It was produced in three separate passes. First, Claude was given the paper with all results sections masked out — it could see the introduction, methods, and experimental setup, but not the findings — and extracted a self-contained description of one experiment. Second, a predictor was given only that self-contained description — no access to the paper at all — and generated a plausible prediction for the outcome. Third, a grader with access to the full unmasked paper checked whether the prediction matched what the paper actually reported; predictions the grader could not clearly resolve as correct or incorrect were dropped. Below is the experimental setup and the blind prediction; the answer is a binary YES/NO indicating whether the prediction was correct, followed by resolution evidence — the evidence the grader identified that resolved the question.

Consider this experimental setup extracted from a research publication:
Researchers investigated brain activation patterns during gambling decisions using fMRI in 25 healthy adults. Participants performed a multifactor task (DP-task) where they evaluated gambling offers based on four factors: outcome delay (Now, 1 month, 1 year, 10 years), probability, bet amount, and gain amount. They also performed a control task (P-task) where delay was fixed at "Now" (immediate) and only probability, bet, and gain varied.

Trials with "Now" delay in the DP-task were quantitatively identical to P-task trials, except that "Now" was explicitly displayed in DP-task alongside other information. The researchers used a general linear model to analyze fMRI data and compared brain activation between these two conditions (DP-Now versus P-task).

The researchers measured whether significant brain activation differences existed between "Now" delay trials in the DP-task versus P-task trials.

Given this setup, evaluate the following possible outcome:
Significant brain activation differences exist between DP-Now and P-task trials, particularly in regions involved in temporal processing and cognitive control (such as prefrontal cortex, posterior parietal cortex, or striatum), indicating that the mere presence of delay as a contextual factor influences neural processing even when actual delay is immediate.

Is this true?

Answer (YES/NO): NO